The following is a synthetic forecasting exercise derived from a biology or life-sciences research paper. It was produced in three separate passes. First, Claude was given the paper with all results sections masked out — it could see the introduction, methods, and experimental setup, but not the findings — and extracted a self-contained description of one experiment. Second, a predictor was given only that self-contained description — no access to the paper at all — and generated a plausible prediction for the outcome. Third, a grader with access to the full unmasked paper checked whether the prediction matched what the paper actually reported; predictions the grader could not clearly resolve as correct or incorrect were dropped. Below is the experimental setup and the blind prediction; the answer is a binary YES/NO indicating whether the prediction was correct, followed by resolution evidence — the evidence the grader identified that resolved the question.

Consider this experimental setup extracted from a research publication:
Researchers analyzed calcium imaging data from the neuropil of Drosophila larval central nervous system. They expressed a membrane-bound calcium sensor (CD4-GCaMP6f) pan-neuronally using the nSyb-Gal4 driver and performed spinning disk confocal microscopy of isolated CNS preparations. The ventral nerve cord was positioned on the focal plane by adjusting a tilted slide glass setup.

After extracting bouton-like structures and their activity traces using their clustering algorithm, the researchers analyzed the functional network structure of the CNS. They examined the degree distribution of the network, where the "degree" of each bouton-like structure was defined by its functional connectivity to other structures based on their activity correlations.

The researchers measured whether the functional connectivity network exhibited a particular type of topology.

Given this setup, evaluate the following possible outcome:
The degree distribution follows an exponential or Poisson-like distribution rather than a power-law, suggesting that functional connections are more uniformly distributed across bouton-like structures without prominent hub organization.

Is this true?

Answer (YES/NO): NO